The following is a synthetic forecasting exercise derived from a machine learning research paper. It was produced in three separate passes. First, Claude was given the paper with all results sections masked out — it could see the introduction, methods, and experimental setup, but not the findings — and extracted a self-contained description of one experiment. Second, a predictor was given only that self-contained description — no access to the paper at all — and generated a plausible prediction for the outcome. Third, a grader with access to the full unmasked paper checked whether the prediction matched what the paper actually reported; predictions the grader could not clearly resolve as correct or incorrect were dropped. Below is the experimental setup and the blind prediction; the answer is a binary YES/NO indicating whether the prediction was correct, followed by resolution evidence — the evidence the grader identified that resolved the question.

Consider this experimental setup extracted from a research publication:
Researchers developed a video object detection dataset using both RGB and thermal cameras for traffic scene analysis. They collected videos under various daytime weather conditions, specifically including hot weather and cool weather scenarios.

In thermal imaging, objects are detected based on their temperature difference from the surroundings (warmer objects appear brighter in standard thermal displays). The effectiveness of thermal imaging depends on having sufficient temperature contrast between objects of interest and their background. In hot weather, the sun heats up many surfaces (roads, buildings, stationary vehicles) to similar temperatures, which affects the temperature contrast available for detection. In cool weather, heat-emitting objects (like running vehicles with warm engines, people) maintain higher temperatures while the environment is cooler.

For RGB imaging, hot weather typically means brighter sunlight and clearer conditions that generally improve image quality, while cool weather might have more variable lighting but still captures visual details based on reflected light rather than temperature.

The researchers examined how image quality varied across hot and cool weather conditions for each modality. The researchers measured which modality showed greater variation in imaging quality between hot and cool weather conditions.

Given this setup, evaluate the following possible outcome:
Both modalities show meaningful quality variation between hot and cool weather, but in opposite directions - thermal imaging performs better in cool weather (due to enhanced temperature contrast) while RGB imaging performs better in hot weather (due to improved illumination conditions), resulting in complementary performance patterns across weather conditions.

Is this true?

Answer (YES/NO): NO